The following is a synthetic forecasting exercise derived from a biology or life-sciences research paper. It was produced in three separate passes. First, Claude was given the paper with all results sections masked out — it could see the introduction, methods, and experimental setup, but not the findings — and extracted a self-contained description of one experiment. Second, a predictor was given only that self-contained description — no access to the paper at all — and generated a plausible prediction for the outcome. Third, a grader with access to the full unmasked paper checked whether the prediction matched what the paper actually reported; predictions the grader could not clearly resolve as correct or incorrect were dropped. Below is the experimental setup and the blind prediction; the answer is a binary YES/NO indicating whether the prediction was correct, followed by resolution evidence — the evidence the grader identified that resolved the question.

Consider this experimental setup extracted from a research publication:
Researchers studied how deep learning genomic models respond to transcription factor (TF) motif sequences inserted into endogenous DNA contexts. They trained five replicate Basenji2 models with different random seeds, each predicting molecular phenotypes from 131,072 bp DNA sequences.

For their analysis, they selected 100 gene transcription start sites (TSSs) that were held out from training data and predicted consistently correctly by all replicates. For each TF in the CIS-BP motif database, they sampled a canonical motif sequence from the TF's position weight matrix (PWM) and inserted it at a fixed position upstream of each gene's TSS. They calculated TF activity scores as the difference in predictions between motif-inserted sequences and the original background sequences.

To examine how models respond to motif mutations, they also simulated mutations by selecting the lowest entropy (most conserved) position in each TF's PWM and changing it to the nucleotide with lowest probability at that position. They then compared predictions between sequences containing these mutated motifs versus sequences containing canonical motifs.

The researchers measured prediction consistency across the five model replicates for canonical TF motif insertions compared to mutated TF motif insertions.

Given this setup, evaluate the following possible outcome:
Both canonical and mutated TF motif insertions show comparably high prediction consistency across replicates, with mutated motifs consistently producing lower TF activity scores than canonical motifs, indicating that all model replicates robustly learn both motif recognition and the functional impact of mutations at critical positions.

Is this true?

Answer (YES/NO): NO